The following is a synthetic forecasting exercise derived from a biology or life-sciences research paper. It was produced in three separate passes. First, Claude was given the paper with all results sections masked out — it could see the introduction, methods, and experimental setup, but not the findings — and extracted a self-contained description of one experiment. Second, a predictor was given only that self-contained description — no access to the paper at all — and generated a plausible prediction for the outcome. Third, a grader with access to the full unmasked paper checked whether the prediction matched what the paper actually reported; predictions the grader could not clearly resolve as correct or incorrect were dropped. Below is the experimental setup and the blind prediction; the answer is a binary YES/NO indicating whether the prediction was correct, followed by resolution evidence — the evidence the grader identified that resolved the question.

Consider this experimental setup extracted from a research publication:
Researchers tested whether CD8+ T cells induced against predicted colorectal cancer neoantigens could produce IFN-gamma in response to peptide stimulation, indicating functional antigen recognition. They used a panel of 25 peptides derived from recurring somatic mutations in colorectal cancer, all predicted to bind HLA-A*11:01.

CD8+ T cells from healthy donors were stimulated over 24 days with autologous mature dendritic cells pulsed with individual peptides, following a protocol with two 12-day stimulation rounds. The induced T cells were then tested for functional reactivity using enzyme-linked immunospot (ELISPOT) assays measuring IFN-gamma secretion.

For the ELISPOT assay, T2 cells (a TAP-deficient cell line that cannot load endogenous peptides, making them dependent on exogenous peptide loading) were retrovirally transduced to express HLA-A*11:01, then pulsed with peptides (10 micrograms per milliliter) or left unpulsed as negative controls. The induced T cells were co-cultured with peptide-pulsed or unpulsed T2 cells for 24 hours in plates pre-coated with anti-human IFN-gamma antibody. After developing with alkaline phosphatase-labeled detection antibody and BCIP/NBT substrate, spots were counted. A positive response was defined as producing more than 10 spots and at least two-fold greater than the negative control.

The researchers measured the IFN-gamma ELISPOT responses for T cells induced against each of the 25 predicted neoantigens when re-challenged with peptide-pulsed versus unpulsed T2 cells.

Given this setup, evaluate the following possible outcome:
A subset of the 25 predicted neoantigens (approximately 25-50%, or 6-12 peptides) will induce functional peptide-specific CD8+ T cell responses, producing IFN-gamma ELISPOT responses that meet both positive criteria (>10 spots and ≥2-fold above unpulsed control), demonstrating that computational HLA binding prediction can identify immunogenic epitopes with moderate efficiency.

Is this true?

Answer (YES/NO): YES